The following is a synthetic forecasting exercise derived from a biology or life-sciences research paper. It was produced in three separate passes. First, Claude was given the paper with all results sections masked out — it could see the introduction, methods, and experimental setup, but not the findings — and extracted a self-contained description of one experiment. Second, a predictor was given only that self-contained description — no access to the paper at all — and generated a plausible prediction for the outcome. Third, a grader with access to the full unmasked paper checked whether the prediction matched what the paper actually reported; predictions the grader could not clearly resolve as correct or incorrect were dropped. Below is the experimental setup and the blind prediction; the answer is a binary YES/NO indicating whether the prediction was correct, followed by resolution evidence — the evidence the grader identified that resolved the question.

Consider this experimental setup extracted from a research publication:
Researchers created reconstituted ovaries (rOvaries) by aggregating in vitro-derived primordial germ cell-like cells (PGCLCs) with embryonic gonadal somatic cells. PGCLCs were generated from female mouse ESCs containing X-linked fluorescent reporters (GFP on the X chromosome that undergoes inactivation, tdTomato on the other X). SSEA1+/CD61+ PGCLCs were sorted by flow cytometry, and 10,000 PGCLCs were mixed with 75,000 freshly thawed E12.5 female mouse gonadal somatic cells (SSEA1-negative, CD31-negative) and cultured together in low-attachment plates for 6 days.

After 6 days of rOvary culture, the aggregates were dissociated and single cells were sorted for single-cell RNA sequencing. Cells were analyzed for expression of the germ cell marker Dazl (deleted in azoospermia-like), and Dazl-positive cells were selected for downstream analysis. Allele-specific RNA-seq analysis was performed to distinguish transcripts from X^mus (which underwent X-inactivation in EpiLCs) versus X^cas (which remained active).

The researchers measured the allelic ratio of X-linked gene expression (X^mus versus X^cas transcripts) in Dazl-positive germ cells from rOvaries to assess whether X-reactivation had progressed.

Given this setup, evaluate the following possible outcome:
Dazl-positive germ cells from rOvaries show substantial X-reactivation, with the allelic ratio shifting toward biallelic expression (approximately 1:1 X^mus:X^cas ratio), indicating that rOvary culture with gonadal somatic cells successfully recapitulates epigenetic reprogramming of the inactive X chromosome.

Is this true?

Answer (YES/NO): YES